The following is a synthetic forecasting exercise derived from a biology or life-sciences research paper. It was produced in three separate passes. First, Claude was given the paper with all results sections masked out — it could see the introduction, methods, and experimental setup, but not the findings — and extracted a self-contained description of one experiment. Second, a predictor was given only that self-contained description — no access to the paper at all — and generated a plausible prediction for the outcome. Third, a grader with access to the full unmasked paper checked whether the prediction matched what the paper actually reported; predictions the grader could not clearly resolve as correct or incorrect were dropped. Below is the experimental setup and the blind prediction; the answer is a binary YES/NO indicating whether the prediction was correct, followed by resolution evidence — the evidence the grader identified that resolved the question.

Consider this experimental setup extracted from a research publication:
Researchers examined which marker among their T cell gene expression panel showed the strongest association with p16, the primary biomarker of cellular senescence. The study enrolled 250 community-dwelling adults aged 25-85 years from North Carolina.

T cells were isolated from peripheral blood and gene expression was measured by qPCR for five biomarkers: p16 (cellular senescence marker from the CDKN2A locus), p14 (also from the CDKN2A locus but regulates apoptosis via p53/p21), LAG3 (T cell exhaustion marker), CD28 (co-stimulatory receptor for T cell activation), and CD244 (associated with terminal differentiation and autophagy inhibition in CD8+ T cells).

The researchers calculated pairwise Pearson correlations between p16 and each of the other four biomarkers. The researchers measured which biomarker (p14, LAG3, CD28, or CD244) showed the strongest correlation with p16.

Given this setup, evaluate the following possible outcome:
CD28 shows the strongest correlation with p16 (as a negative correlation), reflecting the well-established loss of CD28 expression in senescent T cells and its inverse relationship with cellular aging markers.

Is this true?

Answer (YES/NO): NO